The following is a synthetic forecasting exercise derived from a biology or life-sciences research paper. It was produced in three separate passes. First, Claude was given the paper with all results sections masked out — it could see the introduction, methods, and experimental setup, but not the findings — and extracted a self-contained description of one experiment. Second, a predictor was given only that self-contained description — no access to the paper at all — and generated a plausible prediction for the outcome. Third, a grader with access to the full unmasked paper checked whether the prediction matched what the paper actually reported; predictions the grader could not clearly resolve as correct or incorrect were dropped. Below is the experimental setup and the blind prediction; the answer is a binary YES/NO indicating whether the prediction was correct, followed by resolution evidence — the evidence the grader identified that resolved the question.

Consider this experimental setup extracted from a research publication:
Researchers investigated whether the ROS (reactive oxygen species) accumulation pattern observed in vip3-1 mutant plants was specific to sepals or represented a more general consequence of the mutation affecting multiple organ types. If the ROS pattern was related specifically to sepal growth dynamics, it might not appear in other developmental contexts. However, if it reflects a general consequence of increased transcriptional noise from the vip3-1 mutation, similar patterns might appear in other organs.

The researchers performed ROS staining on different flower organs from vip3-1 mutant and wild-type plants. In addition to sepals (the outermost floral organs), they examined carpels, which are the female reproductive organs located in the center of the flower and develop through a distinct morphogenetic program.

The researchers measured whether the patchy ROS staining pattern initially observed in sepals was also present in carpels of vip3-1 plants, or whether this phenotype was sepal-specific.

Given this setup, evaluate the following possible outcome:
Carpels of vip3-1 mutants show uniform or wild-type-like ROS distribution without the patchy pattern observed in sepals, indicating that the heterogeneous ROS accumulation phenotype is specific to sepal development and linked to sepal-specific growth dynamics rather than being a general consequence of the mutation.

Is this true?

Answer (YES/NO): NO